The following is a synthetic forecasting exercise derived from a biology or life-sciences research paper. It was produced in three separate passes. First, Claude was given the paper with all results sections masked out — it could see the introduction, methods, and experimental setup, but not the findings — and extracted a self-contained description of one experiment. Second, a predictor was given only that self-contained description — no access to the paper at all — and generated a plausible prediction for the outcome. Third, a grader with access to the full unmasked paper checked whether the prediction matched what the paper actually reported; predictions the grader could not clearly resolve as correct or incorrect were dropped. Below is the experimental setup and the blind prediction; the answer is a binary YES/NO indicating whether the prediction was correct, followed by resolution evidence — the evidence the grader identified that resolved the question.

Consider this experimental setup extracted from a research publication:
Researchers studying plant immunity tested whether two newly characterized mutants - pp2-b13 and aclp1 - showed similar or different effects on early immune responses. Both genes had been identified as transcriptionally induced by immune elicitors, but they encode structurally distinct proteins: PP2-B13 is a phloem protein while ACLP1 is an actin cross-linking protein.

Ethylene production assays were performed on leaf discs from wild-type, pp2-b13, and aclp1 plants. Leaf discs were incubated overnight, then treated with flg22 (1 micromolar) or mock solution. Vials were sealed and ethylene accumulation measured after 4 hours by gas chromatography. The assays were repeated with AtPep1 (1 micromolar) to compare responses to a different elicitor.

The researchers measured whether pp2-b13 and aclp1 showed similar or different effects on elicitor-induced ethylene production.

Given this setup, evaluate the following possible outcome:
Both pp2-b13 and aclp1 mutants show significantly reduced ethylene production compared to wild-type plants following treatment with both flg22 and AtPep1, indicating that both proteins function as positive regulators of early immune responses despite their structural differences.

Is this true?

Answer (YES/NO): NO